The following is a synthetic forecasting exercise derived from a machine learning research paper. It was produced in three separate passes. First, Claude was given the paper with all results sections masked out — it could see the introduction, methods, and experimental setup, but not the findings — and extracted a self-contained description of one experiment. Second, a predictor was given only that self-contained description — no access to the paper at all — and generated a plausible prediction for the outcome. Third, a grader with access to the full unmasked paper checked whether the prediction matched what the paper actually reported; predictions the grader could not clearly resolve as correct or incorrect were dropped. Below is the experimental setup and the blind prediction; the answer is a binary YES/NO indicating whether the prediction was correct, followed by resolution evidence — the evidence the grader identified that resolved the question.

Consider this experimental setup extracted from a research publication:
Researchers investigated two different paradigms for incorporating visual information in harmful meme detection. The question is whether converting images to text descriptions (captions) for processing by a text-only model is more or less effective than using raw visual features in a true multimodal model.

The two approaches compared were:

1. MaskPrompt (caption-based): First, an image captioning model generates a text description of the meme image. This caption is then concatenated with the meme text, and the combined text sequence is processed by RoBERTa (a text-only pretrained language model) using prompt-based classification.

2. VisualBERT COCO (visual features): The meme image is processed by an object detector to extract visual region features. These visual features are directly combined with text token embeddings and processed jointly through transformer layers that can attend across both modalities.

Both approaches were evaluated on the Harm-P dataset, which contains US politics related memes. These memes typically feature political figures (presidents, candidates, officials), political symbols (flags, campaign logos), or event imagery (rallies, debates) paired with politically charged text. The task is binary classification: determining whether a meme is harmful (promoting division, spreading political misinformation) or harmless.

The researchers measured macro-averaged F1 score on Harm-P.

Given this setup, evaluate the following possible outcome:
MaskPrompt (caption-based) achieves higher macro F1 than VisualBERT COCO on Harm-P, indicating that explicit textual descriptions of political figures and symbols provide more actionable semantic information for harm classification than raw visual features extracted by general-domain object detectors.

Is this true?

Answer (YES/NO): YES